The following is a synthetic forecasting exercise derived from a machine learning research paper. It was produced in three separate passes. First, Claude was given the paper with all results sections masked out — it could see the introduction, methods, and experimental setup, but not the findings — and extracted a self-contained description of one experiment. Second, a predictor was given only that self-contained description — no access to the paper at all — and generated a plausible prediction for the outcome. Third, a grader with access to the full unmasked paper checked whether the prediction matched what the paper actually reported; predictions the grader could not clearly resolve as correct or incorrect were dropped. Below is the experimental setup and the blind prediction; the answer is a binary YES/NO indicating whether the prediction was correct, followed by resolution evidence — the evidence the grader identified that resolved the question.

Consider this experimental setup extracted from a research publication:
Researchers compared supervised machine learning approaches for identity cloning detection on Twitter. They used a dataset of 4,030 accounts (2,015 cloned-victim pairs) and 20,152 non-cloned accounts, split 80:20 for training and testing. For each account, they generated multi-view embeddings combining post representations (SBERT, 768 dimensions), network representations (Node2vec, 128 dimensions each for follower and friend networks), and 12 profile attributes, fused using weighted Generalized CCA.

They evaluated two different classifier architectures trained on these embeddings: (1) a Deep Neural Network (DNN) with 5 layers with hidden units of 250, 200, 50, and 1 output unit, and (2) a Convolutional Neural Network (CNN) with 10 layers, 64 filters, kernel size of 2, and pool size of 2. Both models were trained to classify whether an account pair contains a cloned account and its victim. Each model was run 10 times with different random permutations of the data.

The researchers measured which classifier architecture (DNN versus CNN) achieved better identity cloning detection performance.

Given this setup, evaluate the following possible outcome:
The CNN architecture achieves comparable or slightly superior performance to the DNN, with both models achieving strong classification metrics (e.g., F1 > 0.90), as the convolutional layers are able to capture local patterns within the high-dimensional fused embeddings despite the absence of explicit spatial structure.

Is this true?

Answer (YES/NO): NO